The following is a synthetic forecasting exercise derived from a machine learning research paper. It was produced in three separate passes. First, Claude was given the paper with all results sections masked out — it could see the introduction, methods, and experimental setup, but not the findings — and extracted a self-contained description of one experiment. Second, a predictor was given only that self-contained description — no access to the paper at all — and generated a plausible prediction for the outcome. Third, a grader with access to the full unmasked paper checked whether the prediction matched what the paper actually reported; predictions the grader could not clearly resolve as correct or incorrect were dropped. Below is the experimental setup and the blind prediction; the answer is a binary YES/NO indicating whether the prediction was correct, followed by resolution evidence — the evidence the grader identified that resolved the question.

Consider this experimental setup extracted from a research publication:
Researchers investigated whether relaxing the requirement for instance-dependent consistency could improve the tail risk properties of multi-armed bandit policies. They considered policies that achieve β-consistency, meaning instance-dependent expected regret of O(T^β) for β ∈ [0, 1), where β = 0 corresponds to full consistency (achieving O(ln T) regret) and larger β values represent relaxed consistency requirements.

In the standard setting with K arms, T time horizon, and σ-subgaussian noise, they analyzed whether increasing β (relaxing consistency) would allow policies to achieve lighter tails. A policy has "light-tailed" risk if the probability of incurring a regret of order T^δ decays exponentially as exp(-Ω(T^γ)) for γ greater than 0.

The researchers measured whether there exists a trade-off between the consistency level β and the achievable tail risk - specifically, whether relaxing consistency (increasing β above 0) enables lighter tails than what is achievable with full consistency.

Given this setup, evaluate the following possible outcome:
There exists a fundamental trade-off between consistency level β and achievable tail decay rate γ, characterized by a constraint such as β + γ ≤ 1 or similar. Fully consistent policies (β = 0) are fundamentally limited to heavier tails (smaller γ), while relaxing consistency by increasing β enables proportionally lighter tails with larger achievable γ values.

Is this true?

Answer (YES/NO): YES